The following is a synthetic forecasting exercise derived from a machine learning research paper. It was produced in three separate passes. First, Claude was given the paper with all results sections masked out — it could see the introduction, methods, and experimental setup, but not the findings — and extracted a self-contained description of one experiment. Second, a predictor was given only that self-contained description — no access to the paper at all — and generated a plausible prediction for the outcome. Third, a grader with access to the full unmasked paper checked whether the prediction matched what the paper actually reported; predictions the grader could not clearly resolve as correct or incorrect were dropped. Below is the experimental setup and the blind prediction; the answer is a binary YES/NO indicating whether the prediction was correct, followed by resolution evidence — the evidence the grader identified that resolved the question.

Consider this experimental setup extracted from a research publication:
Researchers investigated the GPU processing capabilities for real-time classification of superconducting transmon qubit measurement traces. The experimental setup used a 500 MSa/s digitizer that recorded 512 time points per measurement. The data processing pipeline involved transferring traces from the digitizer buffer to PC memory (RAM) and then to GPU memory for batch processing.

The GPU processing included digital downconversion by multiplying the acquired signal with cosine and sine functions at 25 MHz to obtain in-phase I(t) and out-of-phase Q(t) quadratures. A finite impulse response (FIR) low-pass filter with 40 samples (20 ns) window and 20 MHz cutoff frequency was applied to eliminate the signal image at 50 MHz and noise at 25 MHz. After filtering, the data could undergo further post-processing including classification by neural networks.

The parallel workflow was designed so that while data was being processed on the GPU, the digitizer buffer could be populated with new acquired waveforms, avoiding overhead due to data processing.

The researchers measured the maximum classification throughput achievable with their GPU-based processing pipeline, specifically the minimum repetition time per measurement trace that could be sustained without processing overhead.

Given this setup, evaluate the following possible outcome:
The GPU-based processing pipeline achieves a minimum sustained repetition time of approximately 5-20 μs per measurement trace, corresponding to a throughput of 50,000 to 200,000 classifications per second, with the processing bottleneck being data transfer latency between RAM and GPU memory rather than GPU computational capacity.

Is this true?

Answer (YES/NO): NO